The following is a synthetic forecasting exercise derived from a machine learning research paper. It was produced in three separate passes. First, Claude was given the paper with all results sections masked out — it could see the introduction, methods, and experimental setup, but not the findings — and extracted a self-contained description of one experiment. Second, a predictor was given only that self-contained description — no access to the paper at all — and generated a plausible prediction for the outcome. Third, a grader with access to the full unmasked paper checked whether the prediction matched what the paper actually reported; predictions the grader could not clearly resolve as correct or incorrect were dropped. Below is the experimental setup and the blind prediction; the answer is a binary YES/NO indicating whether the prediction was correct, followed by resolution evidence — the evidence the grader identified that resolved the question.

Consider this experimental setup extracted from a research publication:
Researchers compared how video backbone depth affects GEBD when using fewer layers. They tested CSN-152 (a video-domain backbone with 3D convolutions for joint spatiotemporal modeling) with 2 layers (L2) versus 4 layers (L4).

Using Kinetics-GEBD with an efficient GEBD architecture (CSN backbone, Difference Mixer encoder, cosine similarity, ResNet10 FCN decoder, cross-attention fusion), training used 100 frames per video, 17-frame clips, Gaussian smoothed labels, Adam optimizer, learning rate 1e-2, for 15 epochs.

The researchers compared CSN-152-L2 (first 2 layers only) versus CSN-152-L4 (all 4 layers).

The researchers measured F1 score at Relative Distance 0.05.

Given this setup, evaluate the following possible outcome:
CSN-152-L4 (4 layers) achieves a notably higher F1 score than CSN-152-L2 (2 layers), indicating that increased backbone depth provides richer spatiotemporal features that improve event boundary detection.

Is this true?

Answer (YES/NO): YES